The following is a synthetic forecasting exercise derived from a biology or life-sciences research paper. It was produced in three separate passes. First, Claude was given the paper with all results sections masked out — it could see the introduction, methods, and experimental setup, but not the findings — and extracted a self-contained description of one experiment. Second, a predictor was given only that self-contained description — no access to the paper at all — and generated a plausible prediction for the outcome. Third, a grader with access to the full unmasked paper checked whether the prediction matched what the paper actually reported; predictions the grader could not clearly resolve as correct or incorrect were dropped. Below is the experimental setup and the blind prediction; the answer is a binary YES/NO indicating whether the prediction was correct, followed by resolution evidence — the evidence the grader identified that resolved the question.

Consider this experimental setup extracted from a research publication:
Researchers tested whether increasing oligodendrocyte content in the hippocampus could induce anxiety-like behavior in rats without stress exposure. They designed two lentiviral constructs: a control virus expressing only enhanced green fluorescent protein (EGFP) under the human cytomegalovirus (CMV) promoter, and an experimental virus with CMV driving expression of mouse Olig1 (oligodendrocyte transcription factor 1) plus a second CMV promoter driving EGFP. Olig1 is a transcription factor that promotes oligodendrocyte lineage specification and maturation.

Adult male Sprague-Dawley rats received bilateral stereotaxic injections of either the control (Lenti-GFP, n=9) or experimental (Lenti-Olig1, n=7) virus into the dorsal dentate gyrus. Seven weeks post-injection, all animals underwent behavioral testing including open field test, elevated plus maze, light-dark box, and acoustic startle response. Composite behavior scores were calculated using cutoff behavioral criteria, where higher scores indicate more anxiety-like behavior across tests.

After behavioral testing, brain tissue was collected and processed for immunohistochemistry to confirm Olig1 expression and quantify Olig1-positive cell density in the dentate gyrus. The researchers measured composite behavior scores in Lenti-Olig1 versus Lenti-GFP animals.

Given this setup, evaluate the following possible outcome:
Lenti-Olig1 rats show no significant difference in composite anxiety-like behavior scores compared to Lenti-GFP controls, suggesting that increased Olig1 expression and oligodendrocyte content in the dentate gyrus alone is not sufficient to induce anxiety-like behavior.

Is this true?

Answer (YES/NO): NO